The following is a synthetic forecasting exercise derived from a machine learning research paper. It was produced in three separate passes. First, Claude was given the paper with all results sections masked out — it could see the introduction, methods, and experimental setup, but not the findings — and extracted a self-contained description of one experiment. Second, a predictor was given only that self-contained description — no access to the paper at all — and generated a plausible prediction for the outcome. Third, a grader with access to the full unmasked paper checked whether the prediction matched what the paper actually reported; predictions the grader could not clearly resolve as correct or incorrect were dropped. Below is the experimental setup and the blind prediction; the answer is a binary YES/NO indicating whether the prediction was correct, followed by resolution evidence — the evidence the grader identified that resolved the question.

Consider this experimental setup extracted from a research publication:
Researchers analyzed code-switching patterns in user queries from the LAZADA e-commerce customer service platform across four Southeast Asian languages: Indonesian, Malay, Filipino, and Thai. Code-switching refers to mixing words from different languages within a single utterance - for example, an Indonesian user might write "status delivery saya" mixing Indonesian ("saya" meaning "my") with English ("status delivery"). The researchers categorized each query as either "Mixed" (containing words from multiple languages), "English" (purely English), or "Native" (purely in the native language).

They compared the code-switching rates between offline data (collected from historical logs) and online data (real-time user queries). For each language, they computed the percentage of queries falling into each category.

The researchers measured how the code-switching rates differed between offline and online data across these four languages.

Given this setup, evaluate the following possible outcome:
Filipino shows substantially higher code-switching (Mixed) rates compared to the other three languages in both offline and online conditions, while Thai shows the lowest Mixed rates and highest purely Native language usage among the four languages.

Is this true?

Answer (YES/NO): NO